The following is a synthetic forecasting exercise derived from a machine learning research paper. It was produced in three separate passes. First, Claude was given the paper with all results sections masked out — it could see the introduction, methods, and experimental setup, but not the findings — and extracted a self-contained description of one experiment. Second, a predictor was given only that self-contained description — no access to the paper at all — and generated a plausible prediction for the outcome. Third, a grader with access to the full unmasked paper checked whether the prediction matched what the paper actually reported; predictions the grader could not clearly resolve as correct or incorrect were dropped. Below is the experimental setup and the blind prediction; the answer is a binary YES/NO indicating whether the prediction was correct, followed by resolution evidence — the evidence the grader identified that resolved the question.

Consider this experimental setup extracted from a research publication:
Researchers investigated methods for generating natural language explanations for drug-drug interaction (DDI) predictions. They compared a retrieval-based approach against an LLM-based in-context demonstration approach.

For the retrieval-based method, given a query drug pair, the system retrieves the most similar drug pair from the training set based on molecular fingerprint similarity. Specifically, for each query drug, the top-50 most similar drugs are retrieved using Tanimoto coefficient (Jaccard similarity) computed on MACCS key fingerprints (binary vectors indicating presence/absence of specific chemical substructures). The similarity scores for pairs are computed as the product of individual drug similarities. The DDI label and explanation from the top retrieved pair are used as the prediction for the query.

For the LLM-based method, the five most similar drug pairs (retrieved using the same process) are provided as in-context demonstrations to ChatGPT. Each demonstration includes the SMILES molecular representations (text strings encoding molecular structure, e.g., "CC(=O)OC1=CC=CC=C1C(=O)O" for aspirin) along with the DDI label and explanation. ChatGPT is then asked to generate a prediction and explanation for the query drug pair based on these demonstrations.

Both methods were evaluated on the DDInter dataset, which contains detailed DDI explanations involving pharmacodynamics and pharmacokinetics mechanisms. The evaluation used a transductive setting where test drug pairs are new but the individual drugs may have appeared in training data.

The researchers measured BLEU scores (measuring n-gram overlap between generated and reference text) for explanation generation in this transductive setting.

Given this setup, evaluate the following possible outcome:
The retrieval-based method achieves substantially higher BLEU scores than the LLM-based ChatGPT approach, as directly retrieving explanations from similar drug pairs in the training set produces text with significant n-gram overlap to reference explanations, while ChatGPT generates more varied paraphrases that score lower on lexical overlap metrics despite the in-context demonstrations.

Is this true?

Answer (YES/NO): YES